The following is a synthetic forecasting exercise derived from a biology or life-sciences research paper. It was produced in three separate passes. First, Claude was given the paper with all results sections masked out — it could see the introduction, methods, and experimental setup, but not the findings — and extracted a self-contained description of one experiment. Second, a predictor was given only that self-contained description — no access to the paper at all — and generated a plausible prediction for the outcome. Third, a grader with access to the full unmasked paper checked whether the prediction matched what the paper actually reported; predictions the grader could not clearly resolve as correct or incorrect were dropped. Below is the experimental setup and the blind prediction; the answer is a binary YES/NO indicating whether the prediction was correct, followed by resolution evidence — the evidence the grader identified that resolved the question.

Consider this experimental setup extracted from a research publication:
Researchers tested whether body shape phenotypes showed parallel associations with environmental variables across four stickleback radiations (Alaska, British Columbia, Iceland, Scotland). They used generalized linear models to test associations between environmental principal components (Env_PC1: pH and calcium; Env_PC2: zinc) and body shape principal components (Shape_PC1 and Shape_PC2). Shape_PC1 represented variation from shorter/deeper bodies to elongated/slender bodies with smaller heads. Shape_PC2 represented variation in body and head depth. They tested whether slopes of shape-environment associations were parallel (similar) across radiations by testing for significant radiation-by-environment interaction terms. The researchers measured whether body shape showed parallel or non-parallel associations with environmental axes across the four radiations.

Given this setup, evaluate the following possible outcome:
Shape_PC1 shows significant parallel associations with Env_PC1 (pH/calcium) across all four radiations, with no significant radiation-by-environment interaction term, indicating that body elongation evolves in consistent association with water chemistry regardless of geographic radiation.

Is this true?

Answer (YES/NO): YES